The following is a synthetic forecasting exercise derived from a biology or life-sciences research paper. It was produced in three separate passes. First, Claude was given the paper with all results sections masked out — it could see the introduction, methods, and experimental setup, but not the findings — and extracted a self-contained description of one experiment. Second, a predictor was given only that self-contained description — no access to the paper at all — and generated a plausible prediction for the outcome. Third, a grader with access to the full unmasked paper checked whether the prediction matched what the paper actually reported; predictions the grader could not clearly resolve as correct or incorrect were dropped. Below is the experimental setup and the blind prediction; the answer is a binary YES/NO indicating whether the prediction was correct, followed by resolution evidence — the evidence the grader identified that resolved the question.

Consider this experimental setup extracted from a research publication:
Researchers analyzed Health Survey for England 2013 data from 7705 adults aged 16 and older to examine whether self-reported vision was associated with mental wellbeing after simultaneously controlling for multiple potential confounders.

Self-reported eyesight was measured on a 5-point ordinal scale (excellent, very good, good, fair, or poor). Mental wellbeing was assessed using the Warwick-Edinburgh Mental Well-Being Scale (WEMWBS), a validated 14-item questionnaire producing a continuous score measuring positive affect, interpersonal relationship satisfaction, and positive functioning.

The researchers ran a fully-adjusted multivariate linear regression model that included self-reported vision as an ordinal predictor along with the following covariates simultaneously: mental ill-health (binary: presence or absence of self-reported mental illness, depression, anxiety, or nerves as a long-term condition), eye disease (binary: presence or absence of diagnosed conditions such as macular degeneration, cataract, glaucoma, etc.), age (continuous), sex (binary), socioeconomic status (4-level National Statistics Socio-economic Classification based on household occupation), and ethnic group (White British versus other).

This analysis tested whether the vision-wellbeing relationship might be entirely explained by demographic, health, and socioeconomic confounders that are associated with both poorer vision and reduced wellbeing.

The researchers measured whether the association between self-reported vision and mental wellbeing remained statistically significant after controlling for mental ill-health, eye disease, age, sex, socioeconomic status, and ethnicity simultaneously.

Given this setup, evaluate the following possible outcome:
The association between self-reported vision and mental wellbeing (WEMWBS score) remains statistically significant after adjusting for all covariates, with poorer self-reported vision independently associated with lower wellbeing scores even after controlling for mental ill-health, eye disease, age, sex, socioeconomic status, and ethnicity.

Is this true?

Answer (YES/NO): YES